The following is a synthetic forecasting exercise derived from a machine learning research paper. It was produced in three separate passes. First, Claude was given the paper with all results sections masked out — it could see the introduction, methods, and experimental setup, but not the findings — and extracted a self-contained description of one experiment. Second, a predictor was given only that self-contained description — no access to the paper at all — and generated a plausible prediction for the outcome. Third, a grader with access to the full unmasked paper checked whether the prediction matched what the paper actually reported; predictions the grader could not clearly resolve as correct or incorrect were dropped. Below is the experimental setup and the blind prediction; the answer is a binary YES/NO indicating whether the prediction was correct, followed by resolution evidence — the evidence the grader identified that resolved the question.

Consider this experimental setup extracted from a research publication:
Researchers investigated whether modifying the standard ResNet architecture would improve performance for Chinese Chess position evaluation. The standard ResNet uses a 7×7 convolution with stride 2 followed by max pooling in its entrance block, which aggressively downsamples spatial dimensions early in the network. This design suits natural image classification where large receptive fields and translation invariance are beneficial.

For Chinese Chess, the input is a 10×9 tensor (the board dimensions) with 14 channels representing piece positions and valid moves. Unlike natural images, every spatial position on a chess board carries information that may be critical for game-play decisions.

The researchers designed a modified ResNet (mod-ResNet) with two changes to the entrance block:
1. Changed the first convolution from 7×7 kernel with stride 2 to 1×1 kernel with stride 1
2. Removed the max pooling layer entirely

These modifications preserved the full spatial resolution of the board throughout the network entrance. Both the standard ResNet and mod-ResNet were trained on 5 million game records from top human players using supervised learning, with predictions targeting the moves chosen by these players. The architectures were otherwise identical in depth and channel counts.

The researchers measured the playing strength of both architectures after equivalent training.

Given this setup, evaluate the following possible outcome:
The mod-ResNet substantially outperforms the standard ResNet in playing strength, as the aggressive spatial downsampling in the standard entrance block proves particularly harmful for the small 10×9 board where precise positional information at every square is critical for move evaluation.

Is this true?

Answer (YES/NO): YES